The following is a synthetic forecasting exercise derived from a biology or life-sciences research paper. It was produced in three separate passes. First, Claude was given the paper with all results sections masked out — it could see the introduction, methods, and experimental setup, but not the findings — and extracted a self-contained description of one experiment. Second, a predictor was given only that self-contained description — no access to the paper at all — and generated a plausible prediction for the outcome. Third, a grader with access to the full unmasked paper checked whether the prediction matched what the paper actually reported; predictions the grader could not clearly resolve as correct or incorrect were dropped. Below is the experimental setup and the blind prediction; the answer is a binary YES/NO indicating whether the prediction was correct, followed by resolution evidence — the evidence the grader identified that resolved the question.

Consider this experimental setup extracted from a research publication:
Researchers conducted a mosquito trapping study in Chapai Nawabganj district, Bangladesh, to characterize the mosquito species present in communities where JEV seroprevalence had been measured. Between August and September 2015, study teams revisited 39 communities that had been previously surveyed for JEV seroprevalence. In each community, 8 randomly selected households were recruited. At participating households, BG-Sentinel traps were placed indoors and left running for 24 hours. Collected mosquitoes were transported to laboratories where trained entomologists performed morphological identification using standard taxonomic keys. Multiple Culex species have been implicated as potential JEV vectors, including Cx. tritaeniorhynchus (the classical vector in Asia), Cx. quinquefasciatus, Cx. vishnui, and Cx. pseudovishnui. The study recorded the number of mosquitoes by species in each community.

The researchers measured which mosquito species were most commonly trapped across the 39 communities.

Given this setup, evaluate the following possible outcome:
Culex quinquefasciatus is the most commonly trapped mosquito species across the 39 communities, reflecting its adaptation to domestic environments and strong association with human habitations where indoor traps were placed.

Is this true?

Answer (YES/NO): YES